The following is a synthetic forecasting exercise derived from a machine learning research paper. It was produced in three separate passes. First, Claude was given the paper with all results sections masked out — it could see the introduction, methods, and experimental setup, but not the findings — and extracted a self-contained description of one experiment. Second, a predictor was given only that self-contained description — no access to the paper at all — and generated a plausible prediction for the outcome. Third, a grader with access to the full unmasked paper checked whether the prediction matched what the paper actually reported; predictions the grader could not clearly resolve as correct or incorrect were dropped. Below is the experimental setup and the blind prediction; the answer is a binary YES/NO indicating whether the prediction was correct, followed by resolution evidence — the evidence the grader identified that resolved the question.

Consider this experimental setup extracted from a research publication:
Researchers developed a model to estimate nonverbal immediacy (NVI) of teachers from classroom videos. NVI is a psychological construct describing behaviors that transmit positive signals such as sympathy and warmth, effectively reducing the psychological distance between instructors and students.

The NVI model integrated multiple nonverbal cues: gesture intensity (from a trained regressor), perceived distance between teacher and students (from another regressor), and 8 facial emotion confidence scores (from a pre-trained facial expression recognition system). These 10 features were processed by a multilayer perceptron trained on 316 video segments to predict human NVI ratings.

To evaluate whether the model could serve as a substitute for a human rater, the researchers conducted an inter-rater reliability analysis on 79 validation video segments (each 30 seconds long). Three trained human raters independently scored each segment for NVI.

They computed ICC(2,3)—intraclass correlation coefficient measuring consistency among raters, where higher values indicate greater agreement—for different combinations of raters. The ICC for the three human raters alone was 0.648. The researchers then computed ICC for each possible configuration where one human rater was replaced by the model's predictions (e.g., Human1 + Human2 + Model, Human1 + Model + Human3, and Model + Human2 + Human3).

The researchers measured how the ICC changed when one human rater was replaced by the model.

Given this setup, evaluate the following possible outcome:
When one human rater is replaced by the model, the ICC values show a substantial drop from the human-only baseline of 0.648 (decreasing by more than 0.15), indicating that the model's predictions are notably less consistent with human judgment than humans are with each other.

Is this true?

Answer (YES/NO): NO